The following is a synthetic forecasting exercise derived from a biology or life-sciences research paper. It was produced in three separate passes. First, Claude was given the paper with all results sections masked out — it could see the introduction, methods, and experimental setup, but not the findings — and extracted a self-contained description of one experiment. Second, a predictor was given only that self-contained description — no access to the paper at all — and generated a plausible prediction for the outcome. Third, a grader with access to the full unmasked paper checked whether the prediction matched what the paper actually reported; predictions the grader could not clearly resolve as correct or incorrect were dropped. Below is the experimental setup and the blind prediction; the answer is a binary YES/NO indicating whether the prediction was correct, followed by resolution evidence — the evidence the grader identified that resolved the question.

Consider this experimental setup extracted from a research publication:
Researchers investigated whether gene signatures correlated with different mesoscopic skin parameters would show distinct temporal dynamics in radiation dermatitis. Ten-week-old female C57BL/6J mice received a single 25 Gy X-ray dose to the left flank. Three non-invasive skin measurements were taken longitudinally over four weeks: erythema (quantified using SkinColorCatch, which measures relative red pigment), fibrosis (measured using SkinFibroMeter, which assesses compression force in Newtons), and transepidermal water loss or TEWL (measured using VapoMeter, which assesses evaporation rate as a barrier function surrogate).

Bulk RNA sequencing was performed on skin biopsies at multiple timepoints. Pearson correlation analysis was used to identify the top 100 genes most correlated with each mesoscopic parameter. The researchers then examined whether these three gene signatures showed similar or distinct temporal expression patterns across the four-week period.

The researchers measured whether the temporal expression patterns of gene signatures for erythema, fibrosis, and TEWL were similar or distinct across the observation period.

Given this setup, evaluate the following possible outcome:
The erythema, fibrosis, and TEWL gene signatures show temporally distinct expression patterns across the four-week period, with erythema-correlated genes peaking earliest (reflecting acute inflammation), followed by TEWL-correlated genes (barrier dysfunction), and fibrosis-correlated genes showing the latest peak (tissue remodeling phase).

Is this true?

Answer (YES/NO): NO